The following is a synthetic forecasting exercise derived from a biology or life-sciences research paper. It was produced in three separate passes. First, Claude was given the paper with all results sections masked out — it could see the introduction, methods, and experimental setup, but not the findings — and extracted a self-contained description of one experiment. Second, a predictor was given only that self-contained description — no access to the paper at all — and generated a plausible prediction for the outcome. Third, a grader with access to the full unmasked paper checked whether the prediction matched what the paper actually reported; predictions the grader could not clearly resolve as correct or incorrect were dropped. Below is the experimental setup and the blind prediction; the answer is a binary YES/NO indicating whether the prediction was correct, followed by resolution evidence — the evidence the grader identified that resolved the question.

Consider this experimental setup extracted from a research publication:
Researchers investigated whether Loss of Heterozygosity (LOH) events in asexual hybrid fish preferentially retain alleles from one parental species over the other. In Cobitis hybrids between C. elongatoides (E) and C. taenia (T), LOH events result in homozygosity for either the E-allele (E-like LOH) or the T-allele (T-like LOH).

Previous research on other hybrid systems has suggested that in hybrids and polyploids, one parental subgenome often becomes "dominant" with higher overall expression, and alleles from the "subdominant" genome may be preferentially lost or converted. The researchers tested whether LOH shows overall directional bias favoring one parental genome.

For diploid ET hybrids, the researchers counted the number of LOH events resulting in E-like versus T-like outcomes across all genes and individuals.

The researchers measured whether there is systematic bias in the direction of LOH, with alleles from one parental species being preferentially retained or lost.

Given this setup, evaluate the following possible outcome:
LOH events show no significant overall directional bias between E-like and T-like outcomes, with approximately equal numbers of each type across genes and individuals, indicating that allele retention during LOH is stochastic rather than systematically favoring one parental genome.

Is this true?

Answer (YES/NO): NO